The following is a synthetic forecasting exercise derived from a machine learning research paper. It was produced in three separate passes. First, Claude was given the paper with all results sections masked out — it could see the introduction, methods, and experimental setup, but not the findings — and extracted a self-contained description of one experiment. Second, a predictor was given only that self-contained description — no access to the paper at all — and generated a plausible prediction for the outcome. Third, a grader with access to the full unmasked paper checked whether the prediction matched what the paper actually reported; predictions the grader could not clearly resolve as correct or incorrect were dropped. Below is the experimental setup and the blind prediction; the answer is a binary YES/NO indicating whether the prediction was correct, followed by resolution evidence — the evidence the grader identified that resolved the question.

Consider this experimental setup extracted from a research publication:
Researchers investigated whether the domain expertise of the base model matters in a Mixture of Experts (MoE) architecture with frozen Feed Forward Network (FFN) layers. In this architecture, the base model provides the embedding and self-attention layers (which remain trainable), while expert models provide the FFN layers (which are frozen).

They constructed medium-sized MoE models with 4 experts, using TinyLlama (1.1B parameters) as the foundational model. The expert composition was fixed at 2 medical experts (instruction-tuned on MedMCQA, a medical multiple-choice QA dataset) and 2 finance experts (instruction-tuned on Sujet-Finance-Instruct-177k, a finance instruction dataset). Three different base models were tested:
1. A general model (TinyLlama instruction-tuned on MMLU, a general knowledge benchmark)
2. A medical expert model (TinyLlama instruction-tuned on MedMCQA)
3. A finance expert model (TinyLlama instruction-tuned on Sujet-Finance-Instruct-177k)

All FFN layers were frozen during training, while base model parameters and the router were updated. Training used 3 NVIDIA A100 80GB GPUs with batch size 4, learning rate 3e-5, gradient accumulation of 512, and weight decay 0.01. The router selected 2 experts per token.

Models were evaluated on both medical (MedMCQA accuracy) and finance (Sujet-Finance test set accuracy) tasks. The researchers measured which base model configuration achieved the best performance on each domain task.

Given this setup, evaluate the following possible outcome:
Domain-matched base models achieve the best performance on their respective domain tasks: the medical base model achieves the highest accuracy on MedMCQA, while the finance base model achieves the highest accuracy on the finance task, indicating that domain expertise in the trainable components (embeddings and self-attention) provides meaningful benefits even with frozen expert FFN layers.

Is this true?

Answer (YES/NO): NO